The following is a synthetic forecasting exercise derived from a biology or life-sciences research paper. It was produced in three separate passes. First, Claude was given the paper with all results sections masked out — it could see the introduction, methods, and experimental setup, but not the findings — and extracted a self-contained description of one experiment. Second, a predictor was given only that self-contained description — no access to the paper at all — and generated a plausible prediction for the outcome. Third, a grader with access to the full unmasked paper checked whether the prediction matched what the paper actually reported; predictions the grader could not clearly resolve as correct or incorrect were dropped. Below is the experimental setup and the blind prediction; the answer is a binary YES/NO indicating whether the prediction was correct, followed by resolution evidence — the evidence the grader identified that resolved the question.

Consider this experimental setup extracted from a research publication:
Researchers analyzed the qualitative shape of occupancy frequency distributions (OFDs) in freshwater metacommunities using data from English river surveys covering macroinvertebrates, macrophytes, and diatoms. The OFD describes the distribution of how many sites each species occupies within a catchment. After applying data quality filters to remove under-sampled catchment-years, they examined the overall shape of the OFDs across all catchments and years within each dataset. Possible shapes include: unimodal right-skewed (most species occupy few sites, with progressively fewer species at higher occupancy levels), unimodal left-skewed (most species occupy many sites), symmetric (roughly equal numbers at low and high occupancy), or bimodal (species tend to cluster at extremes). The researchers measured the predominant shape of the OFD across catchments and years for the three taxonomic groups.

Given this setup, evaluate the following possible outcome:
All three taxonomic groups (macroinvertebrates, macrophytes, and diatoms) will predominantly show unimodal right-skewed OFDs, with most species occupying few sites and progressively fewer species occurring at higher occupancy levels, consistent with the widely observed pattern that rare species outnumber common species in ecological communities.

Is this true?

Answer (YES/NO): YES